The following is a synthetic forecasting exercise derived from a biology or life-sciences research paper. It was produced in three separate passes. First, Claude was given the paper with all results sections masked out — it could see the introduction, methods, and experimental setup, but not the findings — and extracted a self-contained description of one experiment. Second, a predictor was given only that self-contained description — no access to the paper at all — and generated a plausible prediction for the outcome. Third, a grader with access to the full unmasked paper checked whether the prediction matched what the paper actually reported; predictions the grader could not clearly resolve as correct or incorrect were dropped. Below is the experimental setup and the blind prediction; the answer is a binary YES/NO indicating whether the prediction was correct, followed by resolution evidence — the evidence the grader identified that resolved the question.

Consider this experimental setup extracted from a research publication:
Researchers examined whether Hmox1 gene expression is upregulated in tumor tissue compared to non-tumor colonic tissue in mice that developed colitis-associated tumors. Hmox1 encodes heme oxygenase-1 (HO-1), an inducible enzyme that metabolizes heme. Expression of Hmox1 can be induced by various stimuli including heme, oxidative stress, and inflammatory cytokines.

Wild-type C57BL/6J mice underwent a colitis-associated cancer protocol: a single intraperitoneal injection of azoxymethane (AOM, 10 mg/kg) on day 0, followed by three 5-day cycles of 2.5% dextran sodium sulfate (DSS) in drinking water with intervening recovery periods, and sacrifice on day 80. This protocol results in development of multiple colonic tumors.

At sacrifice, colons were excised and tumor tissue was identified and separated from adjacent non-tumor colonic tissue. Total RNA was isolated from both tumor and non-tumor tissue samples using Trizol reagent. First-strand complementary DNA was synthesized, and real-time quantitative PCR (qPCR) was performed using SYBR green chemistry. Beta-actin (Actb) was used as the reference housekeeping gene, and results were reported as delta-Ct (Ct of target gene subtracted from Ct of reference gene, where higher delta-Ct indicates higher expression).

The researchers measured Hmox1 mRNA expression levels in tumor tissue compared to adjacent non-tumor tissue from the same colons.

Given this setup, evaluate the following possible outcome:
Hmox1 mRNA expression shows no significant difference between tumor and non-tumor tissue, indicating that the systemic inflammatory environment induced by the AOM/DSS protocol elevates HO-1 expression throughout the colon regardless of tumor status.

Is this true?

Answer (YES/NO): NO